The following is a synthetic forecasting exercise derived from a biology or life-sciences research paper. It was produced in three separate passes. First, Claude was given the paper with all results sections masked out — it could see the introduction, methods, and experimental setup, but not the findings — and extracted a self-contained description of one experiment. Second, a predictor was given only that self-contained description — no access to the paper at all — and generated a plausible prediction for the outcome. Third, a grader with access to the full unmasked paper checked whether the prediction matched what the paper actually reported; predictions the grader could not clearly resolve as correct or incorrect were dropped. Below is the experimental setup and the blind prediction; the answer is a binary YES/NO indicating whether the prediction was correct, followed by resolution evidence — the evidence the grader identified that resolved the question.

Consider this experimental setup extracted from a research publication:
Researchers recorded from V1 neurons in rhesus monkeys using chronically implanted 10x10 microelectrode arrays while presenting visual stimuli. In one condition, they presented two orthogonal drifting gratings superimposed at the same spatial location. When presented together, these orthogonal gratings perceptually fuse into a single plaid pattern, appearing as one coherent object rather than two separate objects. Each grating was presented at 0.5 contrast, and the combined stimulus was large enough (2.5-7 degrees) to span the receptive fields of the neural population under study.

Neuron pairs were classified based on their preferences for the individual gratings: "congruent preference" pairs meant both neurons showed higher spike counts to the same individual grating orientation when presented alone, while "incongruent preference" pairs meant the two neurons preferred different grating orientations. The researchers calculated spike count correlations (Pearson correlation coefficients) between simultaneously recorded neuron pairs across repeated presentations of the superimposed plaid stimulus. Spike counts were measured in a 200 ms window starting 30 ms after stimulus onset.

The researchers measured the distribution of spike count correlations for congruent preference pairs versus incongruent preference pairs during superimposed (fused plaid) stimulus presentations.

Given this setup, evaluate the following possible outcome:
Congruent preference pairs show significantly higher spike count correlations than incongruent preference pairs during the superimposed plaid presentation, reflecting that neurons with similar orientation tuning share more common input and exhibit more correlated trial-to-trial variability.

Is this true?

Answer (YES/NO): NO